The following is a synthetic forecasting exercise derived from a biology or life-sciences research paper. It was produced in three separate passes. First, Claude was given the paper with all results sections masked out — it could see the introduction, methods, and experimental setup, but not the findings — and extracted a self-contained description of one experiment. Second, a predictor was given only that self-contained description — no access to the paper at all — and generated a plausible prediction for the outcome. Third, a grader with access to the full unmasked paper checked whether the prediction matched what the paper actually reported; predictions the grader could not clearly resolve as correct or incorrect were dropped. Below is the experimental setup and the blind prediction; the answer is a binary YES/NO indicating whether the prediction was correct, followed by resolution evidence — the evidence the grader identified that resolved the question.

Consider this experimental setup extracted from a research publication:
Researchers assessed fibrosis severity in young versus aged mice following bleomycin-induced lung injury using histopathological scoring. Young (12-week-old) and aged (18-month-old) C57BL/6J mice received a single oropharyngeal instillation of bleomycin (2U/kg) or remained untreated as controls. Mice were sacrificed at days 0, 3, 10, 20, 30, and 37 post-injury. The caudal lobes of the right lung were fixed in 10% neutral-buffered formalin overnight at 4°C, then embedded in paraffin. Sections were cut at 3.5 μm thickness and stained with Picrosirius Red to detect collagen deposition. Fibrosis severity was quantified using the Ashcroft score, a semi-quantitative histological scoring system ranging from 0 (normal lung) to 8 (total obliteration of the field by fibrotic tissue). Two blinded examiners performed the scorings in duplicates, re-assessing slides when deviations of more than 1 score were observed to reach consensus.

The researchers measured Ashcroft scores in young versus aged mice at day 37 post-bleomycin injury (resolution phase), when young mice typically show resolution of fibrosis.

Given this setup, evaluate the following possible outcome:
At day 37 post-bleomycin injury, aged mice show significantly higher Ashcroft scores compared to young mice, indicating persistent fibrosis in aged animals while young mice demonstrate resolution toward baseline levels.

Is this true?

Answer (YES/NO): YES